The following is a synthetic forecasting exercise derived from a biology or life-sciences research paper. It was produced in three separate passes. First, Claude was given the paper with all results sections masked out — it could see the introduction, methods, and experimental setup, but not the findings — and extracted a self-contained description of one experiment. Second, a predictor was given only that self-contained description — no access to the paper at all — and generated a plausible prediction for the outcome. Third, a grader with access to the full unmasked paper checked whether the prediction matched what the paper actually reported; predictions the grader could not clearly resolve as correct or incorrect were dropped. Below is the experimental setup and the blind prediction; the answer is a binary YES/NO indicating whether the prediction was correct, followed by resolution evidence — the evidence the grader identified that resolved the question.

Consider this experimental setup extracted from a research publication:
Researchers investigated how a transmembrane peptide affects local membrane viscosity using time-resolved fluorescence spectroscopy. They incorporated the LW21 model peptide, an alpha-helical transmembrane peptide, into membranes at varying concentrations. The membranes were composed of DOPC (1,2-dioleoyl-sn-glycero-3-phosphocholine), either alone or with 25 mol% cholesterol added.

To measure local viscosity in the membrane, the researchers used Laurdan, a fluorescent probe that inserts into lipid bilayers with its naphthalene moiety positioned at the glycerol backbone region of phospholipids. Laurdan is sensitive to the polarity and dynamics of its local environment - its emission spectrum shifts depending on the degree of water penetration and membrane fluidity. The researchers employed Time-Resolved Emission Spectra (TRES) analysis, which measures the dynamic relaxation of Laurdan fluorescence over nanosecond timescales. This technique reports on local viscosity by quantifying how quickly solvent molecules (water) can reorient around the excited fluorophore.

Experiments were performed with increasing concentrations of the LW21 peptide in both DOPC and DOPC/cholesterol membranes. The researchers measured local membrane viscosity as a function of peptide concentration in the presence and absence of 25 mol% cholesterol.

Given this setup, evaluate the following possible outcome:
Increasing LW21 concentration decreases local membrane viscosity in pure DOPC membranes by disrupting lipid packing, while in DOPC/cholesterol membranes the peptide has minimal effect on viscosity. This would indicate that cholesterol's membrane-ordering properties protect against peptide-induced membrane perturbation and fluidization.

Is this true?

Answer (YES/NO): NO